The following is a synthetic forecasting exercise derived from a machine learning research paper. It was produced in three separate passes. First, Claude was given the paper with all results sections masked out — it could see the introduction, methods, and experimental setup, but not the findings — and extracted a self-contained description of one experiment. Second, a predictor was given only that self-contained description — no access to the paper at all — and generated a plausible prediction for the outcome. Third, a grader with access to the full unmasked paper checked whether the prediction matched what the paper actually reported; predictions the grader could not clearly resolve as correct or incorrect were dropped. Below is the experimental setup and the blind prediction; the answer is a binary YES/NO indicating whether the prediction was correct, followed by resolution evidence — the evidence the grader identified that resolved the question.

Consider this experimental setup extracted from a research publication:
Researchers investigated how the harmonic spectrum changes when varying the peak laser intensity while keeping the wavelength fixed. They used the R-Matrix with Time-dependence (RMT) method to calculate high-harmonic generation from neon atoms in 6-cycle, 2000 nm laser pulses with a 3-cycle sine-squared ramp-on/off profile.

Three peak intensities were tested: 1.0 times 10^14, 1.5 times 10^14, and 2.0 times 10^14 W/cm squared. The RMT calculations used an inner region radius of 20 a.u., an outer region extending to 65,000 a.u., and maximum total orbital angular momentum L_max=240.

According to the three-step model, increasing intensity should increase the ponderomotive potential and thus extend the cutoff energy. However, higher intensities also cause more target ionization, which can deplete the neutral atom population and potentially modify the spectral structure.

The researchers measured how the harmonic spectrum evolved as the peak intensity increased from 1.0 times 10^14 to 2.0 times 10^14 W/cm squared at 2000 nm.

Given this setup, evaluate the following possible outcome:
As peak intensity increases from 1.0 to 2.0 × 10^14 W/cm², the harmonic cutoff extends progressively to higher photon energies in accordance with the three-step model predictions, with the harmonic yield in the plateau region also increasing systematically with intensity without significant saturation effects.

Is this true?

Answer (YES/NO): YES